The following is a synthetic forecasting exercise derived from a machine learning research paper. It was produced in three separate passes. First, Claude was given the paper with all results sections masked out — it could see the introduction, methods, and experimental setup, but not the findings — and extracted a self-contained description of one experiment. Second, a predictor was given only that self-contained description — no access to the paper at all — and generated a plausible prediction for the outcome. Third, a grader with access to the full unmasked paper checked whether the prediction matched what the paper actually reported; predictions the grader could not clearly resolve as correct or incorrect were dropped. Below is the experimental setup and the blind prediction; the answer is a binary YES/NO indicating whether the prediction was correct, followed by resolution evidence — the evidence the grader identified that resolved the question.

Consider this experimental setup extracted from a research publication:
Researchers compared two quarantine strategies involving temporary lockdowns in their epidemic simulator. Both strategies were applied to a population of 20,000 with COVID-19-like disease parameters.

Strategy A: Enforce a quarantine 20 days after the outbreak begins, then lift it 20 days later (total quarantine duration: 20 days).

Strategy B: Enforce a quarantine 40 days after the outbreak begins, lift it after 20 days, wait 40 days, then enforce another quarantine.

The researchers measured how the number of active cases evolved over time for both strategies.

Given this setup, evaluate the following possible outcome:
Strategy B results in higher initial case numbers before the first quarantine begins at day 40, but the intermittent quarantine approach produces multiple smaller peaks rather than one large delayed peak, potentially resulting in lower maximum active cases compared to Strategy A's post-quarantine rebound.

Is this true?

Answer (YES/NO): NO